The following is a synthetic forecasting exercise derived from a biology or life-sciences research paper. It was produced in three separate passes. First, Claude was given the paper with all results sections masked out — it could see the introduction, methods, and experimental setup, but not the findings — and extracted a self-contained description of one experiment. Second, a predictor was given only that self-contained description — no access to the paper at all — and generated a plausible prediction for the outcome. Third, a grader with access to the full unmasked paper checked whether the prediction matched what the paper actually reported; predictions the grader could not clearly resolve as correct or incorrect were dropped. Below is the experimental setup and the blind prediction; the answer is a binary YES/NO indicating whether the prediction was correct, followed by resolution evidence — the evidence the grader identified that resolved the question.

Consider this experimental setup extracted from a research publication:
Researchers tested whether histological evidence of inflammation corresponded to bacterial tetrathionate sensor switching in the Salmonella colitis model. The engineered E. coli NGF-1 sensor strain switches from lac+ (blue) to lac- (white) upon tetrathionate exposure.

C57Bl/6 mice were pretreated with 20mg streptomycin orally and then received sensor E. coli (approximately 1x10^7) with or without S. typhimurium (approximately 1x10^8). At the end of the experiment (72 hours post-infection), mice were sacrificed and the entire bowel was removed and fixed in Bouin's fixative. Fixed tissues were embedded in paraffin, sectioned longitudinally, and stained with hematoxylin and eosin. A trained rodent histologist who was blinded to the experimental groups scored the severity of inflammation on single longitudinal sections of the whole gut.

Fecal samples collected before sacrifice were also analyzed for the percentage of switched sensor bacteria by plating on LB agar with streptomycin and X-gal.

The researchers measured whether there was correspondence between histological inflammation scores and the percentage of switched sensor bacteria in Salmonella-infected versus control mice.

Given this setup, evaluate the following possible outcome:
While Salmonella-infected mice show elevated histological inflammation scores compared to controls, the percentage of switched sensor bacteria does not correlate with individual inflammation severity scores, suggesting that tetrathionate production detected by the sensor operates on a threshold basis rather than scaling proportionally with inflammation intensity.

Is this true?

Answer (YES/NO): NO